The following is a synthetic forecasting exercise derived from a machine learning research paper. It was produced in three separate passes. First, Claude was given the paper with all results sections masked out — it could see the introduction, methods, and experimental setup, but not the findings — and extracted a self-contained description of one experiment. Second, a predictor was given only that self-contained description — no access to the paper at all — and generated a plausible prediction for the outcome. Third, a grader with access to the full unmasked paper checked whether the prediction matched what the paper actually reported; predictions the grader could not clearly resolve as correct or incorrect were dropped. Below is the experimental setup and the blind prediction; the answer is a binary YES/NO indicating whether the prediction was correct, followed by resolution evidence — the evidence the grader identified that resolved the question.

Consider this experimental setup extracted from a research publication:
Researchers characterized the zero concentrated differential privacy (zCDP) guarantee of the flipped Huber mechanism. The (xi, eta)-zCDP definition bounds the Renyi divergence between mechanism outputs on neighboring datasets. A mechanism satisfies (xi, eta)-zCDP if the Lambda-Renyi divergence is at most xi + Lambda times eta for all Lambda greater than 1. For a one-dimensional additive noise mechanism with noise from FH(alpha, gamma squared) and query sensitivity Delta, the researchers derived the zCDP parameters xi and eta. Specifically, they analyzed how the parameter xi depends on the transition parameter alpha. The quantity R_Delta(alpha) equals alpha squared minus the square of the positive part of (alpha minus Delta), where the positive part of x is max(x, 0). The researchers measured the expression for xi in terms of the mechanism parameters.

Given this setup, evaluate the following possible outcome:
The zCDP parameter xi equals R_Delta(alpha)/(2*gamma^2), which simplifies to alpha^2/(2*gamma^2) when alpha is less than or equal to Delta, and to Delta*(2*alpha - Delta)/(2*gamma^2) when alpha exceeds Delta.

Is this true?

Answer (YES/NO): YES